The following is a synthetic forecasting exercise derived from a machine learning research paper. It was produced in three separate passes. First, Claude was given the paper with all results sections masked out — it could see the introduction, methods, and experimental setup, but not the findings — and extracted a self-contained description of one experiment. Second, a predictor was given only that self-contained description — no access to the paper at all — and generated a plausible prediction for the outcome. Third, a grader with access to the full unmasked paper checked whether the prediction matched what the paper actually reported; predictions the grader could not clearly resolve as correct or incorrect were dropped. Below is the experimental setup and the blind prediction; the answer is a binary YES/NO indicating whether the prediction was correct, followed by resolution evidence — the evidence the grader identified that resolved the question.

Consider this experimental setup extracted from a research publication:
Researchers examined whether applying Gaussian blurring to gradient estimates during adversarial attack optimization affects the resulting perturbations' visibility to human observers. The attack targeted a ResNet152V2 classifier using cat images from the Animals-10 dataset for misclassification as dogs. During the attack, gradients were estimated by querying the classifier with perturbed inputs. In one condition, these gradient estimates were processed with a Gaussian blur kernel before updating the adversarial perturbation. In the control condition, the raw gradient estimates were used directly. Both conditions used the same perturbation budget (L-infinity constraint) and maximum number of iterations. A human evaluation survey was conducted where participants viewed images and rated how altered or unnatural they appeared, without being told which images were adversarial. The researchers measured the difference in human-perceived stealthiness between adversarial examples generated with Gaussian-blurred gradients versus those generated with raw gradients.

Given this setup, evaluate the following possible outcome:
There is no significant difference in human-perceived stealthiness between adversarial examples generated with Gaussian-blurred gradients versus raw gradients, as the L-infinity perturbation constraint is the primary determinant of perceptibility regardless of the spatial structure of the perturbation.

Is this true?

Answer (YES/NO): NO